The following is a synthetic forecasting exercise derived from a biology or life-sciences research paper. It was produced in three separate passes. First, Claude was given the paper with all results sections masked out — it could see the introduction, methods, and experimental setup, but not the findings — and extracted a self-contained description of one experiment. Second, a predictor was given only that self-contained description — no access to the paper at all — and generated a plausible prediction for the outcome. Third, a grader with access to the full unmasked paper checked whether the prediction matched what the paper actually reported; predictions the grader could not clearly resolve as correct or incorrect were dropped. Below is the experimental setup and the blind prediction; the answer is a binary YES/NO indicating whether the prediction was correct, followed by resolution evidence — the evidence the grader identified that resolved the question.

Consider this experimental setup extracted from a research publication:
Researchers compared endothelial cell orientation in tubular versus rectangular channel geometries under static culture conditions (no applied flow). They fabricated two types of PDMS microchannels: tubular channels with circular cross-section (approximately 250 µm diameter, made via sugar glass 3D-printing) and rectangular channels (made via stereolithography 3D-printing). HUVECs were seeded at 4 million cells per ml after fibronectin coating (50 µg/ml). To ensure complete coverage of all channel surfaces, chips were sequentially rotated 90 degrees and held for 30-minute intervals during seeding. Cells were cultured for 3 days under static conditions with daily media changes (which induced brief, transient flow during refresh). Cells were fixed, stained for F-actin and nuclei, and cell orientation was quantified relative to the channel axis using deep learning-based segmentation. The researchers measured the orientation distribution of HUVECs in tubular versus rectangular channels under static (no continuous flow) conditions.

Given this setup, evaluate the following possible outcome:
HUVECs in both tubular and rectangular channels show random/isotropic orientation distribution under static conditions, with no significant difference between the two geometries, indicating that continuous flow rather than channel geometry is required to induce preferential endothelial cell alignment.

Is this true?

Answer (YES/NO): NO